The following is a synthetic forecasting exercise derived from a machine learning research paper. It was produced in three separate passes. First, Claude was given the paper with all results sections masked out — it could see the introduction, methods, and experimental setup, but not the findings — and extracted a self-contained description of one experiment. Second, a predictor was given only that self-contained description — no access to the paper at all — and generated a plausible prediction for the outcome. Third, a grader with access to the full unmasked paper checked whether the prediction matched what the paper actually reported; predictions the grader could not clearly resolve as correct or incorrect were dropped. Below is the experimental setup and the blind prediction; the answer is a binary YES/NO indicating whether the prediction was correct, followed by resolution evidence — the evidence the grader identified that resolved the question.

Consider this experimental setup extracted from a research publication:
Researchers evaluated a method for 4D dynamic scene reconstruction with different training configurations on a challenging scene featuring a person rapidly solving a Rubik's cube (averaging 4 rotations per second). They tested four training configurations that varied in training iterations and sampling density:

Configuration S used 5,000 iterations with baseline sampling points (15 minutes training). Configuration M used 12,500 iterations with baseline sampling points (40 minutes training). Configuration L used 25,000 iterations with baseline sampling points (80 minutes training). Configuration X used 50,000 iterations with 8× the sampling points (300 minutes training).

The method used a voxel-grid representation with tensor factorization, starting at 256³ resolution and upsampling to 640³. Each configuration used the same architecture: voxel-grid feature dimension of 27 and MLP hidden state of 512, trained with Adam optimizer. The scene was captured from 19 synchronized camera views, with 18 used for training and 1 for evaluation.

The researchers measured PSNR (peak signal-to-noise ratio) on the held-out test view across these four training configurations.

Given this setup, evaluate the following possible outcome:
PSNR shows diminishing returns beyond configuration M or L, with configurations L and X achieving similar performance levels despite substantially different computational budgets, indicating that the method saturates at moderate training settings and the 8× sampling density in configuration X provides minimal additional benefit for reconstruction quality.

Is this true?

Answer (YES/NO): NO